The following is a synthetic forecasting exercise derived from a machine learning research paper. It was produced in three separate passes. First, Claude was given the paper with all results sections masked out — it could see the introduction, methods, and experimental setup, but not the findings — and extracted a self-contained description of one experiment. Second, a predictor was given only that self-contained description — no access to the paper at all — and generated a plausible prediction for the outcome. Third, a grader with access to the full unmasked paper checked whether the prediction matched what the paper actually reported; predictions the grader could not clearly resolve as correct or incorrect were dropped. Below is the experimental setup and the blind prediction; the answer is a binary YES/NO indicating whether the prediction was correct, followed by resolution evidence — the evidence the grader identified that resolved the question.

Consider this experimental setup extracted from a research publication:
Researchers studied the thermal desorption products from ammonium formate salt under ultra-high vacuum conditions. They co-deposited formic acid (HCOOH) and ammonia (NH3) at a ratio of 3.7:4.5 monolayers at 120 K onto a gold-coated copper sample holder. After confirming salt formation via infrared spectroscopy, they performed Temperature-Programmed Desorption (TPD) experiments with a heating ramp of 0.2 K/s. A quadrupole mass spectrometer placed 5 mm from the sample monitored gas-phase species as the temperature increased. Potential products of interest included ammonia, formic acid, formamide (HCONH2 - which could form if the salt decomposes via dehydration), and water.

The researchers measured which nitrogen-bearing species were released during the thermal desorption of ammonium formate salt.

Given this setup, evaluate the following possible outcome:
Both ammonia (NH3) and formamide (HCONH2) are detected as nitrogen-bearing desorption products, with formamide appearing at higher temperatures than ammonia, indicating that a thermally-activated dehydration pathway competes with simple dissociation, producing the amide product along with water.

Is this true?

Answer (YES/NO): NO